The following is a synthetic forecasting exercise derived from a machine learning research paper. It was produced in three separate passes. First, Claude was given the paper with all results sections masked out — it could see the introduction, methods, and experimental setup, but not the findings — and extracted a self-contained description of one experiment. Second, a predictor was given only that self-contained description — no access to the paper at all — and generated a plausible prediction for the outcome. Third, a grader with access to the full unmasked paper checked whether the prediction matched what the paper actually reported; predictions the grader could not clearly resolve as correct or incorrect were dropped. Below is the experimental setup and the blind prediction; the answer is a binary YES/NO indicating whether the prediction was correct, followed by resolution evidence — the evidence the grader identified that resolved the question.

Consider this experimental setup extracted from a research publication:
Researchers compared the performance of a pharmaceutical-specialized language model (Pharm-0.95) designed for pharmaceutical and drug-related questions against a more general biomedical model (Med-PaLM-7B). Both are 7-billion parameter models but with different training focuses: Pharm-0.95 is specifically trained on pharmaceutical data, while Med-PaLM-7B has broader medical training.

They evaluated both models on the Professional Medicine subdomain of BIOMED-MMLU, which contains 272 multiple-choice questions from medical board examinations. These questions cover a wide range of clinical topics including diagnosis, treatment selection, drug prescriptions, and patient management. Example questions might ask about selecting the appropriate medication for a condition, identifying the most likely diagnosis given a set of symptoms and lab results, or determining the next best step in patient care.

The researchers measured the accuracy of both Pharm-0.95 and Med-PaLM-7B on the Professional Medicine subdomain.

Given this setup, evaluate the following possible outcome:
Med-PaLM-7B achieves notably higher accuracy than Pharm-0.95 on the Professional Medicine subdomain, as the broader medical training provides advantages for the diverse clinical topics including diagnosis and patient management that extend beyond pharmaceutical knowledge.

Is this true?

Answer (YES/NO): YES